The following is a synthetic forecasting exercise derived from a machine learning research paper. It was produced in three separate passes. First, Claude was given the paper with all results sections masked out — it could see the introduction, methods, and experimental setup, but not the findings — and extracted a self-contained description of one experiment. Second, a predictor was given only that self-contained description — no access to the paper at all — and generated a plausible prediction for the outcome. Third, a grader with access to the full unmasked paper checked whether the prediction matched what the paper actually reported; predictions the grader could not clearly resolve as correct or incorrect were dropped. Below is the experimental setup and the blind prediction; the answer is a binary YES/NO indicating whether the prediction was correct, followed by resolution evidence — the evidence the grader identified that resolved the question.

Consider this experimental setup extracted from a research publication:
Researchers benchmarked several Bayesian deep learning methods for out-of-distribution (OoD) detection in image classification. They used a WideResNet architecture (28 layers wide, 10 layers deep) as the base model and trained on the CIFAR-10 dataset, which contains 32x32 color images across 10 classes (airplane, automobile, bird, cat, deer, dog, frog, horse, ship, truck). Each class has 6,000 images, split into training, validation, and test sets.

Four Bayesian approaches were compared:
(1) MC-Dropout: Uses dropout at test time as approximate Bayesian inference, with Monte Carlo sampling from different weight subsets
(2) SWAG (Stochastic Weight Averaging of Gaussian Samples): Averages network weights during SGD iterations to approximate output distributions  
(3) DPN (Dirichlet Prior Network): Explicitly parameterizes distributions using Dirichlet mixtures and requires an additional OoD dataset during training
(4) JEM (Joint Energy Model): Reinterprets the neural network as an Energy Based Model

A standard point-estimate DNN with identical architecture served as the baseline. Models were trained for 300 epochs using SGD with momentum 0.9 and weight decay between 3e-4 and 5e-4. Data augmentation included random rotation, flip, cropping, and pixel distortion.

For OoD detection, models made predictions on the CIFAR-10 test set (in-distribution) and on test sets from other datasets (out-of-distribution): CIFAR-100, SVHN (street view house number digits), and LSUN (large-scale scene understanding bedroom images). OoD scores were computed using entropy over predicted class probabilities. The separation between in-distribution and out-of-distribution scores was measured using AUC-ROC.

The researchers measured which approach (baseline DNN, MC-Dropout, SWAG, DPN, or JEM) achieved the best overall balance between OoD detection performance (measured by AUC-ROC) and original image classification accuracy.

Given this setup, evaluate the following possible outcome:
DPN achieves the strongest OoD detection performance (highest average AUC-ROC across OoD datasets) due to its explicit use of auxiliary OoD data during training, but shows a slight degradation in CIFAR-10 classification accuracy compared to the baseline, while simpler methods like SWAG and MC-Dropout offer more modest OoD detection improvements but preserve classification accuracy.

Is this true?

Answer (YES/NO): NO